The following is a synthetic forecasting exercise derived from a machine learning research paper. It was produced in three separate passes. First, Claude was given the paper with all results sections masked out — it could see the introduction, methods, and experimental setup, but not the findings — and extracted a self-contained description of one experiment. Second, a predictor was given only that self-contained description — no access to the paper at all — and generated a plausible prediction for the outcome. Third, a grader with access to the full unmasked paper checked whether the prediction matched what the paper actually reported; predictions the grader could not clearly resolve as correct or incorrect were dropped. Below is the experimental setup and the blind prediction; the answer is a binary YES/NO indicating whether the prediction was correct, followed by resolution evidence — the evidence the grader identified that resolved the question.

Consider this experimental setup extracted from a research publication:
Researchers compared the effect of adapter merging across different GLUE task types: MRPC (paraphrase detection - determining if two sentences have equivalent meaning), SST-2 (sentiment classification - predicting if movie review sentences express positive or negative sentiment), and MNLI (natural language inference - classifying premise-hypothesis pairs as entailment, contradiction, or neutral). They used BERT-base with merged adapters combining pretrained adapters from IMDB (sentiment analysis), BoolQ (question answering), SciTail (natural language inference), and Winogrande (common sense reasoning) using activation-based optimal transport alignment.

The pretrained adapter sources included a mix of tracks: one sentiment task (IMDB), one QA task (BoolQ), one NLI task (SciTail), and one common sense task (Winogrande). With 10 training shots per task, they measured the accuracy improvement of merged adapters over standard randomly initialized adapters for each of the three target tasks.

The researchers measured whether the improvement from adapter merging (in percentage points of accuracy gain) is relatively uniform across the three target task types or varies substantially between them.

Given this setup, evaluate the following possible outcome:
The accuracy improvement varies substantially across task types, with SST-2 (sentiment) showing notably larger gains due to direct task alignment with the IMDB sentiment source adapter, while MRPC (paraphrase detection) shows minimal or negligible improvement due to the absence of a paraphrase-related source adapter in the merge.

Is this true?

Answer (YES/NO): NO